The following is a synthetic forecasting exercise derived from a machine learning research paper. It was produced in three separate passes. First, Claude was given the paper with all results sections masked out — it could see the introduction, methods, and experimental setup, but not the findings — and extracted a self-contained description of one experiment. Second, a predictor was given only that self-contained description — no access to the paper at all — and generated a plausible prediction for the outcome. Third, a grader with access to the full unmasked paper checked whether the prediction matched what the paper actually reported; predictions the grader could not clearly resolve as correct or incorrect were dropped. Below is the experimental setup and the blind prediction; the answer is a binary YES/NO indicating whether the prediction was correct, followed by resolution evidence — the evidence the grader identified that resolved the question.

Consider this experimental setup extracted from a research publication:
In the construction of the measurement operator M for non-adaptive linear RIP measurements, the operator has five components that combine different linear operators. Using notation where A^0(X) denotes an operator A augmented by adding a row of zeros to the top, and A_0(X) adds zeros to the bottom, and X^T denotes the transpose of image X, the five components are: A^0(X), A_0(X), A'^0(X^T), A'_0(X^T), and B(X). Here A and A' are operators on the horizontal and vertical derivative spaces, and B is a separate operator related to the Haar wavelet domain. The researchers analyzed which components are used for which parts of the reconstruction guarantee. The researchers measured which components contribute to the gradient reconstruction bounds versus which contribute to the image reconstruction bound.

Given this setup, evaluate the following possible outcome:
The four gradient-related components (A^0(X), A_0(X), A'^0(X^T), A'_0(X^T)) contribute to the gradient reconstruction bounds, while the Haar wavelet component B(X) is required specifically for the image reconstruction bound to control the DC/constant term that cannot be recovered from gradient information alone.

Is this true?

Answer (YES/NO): NO